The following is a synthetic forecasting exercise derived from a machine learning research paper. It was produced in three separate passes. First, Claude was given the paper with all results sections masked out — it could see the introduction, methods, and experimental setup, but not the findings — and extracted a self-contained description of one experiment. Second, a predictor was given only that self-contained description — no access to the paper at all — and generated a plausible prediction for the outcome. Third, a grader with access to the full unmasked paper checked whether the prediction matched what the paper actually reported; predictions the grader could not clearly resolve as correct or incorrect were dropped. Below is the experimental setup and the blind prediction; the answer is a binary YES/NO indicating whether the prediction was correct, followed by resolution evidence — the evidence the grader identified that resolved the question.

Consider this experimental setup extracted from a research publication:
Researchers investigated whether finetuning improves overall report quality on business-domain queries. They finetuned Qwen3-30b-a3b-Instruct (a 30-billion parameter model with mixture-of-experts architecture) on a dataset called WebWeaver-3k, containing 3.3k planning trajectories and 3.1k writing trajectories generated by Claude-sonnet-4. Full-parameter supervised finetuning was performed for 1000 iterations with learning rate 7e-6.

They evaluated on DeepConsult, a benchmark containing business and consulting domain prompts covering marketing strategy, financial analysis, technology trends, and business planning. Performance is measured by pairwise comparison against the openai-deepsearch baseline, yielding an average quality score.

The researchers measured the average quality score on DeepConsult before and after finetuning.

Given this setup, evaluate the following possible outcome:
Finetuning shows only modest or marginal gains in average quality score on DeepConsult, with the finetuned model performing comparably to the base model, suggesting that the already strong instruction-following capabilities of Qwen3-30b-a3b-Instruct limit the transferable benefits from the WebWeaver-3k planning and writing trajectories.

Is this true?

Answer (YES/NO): NO